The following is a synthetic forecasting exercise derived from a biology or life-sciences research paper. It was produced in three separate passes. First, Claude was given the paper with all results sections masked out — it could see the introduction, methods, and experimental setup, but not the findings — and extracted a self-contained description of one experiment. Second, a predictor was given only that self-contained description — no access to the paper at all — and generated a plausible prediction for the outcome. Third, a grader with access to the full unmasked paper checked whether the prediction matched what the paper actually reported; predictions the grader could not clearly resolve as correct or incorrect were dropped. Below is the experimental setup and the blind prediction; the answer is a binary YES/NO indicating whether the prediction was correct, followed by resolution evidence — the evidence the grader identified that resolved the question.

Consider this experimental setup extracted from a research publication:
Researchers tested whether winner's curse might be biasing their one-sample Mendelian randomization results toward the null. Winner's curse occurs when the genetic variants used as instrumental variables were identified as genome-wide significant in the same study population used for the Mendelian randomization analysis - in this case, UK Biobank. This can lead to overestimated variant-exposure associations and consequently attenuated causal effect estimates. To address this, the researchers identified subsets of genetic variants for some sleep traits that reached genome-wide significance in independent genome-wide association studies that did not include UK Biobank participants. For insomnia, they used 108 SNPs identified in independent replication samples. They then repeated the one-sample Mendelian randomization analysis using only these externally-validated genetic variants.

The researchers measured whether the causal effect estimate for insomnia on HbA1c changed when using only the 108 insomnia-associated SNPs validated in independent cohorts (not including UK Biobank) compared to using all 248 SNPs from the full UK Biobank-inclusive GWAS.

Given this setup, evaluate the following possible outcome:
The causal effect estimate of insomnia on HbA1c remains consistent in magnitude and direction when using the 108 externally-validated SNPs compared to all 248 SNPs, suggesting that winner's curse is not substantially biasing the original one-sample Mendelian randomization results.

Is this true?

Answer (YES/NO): YES